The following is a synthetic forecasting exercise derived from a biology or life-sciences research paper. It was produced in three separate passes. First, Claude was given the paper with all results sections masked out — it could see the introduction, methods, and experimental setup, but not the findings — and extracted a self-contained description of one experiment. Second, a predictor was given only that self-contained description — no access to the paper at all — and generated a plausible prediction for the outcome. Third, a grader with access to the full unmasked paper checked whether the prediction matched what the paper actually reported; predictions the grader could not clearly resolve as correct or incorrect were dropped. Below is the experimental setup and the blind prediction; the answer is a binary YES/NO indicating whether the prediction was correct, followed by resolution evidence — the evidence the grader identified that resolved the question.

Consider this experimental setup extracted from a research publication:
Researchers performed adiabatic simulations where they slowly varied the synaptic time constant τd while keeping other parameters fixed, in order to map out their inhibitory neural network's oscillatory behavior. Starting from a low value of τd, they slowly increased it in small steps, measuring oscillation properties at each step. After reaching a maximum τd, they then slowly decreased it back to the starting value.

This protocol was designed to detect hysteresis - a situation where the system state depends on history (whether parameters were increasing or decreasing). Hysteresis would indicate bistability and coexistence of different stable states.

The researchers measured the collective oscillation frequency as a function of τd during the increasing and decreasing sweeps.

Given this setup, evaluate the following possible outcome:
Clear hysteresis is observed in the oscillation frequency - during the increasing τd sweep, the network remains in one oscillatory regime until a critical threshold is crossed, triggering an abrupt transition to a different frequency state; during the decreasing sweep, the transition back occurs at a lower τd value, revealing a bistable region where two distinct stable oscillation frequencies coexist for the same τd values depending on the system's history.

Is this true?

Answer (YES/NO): YES